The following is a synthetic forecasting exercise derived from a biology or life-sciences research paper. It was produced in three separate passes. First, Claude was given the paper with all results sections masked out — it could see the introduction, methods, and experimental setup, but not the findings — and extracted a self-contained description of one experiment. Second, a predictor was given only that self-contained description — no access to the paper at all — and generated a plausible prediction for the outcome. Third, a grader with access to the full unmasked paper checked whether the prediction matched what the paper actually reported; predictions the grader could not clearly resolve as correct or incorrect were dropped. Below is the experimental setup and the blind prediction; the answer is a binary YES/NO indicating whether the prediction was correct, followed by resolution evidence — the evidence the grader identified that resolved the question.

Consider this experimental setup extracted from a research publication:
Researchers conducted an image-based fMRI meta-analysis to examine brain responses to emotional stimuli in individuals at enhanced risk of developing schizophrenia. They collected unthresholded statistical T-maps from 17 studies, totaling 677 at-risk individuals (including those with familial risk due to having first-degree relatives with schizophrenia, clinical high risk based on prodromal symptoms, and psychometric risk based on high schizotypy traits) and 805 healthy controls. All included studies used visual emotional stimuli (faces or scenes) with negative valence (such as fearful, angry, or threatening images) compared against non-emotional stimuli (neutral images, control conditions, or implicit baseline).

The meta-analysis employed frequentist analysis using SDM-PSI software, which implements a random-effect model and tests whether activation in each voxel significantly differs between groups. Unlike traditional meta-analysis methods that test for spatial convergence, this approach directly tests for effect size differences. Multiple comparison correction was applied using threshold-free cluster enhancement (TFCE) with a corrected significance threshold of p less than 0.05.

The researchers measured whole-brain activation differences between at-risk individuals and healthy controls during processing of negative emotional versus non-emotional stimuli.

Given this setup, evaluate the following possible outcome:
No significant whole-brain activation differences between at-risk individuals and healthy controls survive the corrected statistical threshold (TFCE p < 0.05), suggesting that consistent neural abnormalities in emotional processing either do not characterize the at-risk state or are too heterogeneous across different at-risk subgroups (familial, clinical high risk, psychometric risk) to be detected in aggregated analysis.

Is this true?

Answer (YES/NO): YES